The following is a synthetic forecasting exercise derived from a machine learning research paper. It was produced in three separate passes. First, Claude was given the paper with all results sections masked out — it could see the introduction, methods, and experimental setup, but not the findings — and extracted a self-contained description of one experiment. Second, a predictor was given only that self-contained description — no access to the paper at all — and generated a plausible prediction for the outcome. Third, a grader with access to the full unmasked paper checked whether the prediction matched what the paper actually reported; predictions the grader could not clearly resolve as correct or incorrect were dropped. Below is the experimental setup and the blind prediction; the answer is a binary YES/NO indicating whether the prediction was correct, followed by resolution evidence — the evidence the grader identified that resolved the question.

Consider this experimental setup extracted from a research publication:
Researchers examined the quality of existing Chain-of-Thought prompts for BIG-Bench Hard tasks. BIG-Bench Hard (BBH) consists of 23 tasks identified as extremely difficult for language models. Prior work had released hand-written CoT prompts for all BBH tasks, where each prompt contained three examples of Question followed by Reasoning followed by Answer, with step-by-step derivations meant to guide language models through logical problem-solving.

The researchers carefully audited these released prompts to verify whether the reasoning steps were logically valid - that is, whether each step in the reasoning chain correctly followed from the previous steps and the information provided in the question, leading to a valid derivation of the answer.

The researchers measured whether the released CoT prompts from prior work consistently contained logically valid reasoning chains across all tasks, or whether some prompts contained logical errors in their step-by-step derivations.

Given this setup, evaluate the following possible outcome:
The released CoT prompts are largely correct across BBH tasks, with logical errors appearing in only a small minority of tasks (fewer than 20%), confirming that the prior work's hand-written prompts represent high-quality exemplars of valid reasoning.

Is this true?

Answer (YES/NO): NO